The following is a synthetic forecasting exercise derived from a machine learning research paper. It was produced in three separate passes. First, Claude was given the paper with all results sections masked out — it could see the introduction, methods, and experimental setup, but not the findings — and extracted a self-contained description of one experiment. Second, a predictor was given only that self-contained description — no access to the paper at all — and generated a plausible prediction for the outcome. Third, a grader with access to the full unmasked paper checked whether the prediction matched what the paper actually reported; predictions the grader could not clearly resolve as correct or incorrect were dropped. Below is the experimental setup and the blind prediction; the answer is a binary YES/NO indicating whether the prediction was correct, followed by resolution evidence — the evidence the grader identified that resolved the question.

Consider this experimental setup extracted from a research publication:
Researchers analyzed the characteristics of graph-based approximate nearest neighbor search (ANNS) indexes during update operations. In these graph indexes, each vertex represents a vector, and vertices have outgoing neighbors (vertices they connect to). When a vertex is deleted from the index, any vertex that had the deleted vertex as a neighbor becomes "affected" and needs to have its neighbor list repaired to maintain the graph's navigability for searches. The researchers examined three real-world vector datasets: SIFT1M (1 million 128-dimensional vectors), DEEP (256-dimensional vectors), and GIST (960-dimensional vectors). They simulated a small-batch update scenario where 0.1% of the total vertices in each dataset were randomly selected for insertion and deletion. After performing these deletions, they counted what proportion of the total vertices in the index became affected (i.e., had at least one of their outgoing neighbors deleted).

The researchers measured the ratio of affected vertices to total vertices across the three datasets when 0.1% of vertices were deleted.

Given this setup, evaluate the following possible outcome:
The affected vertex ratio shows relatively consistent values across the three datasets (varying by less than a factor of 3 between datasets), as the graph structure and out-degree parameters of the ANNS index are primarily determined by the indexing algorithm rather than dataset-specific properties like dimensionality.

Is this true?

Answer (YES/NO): NO